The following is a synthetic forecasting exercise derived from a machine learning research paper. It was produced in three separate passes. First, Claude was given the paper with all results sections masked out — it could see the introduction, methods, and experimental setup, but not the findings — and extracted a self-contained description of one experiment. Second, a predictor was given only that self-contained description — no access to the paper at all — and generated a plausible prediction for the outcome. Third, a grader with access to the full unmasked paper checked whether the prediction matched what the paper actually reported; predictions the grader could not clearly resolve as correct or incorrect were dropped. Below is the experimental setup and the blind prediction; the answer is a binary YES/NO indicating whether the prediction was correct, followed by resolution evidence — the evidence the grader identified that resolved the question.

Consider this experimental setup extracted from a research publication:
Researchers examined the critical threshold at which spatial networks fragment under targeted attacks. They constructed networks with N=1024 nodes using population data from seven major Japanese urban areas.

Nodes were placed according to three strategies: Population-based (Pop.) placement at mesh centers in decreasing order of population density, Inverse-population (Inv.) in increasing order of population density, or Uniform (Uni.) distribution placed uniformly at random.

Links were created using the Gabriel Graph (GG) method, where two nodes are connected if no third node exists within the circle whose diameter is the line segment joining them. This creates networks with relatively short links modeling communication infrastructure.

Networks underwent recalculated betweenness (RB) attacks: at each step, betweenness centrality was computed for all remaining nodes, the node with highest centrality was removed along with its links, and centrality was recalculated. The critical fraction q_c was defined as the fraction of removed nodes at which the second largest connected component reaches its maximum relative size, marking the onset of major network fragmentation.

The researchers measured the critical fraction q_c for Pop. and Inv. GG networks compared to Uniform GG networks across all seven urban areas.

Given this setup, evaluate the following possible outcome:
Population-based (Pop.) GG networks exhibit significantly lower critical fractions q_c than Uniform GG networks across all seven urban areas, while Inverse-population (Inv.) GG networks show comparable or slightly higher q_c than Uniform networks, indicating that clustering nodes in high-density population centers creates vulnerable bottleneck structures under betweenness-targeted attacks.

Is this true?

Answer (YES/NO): NO